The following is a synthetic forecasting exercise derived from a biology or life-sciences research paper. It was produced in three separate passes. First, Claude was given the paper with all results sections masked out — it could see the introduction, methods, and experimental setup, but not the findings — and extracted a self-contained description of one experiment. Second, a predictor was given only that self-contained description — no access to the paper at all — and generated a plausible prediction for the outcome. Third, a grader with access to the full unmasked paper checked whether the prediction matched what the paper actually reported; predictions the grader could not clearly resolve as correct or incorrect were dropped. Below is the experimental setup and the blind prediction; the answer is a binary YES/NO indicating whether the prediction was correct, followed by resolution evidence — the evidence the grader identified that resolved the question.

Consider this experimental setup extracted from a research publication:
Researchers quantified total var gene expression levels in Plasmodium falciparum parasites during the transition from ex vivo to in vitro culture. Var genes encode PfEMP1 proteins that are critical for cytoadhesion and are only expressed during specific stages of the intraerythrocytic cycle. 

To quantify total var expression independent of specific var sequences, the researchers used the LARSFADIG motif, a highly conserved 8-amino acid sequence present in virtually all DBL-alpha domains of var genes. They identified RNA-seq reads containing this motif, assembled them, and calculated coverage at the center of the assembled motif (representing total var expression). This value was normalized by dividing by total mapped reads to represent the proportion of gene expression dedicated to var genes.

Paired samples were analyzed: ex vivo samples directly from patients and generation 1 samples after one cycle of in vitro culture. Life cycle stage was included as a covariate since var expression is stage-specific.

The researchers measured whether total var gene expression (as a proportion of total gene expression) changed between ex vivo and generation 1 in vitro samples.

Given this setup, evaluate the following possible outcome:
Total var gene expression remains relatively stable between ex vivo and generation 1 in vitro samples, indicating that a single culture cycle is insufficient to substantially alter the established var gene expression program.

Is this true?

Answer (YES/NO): YES